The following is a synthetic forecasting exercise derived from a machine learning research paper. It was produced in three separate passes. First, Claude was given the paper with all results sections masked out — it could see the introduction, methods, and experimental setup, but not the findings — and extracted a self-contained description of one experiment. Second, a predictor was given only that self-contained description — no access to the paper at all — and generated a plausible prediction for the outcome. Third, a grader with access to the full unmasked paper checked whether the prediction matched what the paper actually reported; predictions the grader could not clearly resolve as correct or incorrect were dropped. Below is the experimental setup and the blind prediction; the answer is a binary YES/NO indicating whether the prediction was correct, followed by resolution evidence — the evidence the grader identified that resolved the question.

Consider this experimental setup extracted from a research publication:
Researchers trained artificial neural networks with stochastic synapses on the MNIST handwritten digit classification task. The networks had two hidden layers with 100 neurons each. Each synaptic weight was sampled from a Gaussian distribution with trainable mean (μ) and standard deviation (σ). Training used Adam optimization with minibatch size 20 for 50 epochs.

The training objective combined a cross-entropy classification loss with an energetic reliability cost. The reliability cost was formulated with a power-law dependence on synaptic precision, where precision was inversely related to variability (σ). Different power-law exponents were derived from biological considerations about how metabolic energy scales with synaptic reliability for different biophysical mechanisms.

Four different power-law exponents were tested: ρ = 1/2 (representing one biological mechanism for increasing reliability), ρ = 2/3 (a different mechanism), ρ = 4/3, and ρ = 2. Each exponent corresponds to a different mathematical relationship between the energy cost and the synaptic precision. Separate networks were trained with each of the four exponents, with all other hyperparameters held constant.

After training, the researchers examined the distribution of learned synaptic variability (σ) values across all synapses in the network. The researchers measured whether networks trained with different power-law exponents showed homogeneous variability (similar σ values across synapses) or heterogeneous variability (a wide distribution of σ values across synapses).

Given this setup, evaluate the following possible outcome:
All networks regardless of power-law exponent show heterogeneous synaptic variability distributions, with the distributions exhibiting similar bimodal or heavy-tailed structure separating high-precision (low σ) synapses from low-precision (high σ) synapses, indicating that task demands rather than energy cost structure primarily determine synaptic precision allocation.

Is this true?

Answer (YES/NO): NO